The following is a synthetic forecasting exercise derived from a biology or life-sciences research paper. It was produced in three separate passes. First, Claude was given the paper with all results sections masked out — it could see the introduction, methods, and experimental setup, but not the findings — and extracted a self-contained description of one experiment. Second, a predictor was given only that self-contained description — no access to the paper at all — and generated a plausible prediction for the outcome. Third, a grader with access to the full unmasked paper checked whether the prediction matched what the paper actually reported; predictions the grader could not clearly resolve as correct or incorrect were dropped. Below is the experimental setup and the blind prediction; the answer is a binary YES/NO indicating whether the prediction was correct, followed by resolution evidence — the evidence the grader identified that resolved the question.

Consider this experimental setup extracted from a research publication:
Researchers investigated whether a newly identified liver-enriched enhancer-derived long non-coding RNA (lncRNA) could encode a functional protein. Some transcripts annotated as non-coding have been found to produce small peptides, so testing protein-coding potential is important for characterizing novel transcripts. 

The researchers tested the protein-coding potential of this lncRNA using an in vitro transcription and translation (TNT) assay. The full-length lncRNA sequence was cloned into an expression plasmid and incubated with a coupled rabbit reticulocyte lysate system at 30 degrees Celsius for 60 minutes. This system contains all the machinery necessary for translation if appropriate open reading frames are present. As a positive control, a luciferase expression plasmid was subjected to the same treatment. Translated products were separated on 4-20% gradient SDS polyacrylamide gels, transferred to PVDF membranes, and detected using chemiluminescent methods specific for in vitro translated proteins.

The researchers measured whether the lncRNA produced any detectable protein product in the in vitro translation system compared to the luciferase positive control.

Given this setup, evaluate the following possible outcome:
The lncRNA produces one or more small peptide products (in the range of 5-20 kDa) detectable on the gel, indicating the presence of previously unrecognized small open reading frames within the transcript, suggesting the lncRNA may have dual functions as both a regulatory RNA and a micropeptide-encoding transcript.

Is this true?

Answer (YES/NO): NO